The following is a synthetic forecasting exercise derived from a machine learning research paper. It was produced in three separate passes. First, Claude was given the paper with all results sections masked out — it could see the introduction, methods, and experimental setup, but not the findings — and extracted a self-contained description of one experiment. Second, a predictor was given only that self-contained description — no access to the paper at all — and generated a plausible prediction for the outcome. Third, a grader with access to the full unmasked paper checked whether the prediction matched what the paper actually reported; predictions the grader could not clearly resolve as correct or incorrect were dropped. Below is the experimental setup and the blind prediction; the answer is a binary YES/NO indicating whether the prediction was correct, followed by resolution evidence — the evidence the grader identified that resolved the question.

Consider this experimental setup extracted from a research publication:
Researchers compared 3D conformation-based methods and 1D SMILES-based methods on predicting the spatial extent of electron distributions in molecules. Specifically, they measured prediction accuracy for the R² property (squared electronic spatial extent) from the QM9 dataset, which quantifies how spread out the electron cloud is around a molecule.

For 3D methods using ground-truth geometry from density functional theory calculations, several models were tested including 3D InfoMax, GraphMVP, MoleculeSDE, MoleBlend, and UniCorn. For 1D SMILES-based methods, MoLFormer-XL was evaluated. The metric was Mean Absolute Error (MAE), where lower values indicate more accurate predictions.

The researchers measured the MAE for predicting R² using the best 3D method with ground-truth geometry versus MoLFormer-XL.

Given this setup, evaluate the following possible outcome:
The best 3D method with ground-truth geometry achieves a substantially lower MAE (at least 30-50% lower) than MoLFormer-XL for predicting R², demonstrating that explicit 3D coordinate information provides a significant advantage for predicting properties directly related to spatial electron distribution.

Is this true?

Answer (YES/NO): YES